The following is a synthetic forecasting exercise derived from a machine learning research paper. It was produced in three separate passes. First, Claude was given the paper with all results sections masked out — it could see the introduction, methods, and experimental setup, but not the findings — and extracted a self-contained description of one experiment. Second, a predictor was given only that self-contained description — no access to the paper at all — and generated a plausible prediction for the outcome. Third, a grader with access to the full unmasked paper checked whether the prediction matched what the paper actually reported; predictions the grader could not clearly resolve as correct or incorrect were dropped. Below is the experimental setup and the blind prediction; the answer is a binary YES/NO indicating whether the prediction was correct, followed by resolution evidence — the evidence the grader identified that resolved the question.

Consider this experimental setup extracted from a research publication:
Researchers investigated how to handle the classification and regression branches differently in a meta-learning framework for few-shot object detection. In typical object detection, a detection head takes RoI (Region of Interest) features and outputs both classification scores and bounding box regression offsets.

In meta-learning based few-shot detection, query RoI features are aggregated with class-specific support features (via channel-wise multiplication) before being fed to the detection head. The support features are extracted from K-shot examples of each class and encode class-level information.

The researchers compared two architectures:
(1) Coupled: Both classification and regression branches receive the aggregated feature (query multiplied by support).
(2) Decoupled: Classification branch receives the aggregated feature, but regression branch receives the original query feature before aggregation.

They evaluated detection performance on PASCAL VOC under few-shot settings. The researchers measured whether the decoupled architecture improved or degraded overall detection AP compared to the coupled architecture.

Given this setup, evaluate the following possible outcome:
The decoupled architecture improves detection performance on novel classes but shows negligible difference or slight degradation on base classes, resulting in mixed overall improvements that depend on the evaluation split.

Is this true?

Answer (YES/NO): NO